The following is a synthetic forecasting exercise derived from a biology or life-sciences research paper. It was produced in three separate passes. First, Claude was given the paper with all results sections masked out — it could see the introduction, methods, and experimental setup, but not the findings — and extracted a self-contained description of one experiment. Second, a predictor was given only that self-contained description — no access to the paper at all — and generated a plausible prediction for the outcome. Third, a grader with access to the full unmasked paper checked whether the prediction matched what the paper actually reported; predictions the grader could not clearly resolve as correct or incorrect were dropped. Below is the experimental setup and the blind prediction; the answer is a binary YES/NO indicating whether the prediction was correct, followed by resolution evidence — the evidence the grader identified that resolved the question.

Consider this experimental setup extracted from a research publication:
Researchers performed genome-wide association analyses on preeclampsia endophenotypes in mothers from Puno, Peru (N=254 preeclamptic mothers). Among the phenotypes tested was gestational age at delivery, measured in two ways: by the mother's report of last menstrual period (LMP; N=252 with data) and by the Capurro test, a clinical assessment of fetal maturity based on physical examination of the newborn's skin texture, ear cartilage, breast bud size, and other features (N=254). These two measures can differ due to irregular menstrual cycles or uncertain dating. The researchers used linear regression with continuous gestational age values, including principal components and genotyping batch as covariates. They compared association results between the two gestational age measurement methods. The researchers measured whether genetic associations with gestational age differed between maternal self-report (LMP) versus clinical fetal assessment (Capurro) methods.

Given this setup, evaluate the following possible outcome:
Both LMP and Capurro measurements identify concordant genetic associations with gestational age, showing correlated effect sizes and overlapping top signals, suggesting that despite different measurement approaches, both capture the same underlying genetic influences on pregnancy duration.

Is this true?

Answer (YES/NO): NO